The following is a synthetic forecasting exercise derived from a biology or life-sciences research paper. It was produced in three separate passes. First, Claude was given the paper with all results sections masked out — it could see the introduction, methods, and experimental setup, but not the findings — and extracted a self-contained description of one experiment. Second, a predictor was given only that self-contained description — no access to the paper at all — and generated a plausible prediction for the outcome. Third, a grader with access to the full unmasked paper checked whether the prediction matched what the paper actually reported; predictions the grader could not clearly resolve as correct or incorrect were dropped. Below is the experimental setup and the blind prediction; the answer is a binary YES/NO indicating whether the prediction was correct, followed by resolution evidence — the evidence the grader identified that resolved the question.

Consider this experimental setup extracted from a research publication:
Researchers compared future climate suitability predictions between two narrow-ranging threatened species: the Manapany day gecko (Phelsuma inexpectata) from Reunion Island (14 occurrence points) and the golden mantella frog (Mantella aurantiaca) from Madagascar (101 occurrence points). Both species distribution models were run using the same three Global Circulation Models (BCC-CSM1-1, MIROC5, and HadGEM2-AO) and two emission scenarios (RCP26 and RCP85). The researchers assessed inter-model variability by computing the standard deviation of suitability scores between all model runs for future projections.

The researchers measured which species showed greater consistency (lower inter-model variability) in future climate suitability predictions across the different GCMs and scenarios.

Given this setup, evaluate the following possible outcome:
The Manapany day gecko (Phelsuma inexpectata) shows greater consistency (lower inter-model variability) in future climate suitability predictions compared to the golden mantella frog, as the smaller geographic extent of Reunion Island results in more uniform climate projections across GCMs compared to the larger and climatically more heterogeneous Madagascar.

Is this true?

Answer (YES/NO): NO